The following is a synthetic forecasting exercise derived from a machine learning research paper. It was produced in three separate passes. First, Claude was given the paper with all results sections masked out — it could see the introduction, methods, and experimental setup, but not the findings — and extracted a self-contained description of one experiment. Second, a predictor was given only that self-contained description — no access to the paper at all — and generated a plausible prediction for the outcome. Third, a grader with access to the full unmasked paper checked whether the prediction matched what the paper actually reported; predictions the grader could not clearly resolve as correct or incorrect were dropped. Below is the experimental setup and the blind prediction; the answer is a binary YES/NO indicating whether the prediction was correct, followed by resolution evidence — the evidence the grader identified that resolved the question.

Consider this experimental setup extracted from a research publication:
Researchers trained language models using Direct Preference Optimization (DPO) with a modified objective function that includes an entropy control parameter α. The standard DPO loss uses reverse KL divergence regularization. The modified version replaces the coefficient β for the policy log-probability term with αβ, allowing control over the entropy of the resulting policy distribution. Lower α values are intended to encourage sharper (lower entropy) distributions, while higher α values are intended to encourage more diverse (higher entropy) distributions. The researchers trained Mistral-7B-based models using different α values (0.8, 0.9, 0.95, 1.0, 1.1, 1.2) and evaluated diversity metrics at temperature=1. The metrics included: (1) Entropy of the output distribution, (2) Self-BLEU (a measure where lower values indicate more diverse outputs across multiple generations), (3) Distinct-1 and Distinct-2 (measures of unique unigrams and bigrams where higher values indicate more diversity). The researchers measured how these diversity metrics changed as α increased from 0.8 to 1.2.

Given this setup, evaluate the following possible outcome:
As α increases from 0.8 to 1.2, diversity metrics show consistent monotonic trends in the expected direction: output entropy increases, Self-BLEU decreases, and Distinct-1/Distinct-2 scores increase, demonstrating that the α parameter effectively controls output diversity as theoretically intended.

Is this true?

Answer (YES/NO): YES